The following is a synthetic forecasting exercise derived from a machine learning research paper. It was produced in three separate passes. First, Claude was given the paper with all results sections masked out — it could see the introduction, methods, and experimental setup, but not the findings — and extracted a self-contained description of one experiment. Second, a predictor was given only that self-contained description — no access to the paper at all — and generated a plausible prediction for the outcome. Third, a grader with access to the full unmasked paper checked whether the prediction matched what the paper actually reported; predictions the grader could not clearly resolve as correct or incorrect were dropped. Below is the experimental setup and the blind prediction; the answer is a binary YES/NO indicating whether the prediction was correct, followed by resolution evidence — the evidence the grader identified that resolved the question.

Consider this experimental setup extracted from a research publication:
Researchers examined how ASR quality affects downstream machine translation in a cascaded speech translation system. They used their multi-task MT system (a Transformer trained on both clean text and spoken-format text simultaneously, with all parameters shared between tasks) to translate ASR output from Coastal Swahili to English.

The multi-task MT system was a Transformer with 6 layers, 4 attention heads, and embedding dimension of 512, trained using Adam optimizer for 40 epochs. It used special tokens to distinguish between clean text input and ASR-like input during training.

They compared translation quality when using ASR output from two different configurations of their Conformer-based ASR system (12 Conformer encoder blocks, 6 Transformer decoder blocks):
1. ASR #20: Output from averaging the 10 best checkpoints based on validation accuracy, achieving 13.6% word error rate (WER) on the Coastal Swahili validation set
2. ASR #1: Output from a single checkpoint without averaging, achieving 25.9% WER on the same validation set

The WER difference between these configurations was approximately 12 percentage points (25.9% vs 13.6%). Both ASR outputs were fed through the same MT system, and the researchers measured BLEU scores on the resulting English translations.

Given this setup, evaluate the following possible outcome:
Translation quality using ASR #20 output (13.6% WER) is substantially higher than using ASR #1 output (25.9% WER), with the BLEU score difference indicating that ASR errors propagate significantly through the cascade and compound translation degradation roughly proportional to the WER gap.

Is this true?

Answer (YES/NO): NO